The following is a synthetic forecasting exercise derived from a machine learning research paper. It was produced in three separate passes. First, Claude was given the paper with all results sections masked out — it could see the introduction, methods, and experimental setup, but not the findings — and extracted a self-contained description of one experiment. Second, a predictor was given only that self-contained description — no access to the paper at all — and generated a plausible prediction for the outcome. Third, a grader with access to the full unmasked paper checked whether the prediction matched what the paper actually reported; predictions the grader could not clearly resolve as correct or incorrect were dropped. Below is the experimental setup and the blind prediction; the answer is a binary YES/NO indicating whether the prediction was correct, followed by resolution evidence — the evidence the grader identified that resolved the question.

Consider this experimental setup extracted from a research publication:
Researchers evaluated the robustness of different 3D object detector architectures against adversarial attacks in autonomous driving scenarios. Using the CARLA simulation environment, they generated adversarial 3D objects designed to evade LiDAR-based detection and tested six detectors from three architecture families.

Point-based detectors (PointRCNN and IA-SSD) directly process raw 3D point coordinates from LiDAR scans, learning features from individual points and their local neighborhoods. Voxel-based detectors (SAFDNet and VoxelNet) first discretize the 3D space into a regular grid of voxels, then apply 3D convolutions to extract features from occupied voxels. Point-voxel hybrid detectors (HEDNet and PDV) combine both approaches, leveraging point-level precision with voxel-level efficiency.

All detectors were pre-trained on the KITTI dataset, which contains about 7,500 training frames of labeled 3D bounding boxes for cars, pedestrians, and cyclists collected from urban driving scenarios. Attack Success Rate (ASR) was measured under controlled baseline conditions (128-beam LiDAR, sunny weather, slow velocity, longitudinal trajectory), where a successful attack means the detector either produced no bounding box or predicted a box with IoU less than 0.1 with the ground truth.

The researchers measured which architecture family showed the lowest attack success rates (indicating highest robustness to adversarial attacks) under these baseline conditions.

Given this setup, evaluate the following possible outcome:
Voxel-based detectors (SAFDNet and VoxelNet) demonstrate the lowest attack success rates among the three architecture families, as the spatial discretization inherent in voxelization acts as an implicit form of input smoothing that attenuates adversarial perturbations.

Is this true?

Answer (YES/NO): NO